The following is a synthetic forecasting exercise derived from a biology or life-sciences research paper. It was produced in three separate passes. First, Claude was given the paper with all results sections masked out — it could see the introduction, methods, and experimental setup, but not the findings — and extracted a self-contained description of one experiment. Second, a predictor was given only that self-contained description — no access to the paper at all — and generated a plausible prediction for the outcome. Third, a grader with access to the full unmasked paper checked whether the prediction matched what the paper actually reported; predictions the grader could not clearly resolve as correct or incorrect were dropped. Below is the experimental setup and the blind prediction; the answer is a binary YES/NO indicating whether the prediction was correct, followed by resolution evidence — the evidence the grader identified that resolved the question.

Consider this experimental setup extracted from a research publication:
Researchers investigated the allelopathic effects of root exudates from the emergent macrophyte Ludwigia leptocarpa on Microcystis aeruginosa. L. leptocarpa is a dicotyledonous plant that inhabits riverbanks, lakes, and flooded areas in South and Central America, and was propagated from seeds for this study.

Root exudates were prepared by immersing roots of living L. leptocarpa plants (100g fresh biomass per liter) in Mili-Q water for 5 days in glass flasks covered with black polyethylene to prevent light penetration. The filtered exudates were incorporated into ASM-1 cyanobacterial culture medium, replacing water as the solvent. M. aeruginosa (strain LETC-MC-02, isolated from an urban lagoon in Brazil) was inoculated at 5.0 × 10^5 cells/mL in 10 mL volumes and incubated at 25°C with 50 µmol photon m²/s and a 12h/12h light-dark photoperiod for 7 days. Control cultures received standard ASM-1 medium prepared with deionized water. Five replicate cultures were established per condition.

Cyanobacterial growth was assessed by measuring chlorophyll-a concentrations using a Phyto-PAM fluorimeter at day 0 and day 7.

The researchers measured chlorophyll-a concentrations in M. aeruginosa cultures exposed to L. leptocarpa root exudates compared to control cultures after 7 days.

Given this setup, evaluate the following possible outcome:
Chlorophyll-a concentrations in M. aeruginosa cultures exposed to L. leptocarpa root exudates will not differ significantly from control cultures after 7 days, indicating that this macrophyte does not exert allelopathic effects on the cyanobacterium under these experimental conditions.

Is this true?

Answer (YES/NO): NO